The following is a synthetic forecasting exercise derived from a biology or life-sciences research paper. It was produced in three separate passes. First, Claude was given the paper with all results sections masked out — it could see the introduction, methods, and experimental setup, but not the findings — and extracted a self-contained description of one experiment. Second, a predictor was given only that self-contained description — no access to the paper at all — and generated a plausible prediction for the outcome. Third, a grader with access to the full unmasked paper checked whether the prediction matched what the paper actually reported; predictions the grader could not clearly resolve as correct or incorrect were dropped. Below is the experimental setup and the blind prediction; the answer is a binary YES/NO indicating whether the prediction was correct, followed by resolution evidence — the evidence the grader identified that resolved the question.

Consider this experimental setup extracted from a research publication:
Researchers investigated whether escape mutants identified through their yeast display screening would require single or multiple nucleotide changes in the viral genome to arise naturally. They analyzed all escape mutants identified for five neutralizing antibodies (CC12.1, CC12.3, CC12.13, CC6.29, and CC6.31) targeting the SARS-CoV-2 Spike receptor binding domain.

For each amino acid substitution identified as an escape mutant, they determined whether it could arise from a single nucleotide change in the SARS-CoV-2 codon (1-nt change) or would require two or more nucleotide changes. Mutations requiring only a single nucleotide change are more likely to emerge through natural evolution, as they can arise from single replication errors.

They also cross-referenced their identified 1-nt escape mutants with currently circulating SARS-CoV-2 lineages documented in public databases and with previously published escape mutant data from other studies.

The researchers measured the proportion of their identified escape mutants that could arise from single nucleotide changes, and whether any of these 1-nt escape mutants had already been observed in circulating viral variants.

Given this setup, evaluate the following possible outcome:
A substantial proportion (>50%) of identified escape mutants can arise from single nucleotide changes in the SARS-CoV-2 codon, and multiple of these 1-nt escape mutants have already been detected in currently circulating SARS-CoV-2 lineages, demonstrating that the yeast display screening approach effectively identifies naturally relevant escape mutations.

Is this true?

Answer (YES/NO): NO